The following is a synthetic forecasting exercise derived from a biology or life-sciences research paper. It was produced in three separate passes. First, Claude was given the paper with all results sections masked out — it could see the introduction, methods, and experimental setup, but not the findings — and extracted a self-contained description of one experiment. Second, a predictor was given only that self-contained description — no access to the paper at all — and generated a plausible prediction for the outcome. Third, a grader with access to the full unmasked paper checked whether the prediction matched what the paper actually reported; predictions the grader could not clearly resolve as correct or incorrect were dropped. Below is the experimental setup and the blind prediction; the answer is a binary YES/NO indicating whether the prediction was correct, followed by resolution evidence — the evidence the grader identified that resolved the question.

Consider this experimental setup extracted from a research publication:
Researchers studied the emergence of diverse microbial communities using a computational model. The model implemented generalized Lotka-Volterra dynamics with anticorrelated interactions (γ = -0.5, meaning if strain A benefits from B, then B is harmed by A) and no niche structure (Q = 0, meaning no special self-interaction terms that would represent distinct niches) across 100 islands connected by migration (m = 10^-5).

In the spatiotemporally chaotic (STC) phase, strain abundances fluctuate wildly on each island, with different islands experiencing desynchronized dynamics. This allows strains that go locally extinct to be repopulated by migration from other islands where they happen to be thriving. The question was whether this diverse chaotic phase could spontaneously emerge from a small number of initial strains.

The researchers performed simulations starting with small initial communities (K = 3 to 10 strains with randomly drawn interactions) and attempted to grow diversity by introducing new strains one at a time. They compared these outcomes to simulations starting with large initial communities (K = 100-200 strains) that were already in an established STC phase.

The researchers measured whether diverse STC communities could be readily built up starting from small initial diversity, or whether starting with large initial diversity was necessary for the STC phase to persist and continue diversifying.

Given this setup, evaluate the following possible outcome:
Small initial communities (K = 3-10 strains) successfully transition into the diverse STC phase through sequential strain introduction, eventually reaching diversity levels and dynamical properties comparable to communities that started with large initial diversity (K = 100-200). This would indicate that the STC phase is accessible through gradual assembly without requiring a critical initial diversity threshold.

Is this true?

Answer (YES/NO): NO